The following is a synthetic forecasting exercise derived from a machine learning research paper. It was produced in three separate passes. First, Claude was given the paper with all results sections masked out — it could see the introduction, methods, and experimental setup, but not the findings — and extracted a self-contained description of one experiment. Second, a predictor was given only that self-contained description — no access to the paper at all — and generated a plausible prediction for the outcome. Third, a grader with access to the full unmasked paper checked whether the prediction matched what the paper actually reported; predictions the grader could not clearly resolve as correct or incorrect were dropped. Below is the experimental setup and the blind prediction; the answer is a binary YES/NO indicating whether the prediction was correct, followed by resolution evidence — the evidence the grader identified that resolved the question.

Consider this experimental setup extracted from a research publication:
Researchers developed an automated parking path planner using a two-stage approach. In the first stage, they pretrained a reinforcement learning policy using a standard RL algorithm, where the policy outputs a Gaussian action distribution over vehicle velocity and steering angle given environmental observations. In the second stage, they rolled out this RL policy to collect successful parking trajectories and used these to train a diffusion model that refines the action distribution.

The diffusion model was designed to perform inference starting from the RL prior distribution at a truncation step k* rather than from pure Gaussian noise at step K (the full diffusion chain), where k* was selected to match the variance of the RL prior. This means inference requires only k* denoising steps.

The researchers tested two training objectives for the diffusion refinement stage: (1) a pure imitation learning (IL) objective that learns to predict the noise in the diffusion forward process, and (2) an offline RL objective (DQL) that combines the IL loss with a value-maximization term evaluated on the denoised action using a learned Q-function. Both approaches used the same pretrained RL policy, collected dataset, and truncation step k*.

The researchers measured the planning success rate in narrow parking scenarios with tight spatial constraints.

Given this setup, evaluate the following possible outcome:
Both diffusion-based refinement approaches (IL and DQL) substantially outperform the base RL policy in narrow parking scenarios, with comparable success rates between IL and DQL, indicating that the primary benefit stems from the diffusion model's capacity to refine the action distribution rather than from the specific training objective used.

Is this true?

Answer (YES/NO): NO